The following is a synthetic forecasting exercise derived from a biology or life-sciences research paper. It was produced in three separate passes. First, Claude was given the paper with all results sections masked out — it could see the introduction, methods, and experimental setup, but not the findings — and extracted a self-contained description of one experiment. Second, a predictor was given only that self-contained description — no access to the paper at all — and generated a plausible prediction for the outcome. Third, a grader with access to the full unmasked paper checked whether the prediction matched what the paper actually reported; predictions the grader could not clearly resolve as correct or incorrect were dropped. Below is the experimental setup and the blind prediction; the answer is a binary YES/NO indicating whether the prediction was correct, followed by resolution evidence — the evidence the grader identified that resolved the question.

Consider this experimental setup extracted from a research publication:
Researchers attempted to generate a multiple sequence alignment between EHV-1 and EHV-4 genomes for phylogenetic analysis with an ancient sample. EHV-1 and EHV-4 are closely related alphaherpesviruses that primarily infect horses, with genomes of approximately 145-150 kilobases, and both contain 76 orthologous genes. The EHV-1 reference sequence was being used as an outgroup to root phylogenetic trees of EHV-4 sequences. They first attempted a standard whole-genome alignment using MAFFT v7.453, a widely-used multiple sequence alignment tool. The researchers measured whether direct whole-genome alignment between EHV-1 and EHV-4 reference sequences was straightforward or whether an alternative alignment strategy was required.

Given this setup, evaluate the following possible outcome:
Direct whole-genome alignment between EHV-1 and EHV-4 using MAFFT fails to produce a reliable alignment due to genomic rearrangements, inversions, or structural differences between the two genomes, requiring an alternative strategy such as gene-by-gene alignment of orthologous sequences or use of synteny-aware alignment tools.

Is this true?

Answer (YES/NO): YES